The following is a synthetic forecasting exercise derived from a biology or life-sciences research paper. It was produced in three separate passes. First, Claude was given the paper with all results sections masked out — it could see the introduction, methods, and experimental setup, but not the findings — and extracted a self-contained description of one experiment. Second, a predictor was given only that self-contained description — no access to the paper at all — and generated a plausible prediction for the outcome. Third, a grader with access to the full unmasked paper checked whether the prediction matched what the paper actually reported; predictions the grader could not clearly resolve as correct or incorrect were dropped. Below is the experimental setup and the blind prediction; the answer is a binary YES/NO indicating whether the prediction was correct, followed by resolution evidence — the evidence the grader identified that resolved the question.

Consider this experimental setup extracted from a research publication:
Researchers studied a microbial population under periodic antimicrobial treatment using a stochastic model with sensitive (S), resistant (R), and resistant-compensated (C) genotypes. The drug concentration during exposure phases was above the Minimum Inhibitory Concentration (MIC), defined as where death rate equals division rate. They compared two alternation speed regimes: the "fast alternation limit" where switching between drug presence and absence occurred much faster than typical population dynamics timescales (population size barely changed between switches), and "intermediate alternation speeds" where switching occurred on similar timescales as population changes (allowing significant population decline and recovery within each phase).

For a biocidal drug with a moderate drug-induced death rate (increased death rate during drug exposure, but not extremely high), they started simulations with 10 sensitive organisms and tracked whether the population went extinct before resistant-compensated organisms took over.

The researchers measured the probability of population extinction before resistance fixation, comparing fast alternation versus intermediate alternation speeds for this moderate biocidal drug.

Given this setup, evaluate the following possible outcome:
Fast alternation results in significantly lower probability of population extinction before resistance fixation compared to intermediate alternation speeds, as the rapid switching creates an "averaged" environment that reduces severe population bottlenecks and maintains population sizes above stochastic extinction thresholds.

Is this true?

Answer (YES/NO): YES